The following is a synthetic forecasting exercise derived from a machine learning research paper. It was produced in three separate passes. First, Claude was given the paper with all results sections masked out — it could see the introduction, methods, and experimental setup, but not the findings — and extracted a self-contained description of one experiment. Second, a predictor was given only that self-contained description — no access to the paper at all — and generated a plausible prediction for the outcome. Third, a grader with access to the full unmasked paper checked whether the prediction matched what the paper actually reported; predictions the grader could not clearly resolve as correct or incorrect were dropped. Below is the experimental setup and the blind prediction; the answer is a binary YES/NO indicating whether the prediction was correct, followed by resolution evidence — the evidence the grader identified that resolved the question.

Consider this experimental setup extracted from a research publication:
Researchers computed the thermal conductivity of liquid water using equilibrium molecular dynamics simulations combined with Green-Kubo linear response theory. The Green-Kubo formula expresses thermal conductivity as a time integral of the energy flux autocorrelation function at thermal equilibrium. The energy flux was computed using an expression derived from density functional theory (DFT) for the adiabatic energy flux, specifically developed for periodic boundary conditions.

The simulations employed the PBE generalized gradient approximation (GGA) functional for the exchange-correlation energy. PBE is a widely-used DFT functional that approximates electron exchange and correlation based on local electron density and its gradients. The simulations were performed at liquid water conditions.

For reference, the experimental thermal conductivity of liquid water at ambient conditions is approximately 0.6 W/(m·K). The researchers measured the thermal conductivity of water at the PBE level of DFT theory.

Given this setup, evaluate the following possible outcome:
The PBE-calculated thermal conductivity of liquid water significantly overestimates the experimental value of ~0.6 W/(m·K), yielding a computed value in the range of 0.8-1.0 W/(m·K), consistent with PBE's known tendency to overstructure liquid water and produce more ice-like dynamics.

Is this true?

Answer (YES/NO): YES